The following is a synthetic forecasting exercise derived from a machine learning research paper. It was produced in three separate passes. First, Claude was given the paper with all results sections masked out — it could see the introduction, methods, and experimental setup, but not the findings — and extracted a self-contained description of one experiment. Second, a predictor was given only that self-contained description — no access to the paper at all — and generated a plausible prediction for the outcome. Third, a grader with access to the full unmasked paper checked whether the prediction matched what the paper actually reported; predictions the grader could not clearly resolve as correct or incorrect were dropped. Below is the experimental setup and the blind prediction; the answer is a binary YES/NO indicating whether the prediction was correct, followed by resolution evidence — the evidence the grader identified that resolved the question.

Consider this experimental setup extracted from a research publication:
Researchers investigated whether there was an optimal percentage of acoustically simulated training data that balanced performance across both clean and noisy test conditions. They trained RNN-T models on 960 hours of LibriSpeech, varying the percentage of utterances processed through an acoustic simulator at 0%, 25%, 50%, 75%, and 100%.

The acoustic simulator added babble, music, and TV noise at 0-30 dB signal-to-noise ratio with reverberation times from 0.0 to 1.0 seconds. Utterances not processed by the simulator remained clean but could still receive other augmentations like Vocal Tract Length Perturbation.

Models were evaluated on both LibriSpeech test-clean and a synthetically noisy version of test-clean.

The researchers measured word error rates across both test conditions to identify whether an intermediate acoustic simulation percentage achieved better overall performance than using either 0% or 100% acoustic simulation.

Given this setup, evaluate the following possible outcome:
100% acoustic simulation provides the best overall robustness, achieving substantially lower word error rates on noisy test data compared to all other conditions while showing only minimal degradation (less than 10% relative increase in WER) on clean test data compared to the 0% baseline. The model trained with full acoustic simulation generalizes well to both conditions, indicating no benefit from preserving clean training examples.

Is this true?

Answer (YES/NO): NO